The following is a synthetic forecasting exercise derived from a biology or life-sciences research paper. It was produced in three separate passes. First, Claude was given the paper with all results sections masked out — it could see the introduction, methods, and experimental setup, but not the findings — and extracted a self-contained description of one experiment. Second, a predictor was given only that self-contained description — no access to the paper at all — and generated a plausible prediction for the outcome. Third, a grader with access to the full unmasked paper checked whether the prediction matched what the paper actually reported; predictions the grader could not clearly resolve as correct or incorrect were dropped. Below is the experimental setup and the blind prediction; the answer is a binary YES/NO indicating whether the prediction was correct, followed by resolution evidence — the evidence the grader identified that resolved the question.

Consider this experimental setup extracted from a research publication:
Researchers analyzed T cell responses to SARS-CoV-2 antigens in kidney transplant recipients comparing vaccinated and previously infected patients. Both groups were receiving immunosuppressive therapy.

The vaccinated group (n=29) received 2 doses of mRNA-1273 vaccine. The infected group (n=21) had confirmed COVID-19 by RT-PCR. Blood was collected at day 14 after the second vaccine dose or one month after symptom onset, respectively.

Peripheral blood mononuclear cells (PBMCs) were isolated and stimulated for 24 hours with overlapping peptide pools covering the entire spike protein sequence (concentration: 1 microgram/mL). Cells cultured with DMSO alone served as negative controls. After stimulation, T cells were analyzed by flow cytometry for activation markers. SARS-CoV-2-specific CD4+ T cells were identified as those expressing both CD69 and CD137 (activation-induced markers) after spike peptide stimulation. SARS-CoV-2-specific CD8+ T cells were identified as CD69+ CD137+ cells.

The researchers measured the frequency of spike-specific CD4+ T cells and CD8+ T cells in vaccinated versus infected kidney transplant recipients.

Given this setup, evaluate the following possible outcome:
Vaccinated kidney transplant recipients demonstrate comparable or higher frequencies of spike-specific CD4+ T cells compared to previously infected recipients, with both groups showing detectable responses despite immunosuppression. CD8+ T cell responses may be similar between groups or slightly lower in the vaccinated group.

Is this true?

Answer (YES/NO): NO